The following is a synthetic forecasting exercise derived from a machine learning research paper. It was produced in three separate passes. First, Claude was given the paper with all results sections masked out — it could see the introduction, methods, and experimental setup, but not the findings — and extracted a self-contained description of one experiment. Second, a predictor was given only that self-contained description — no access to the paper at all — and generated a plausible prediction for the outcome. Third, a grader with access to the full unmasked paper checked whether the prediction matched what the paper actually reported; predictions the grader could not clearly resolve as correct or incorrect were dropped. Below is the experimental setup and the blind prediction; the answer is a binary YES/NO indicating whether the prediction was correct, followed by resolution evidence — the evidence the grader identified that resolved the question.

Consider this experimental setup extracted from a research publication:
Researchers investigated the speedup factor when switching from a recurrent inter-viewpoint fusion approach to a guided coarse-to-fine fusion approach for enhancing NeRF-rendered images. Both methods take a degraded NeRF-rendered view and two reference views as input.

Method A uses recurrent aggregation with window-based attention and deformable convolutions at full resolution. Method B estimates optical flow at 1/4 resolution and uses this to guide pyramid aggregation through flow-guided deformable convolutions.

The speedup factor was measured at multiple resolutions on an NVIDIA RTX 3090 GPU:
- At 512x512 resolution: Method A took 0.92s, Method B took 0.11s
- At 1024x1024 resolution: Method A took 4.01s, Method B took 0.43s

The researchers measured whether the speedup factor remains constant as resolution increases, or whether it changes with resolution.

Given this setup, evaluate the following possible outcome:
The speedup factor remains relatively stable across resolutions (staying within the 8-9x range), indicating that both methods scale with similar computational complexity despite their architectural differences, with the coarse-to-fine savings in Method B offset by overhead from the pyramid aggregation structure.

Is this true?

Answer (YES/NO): NO